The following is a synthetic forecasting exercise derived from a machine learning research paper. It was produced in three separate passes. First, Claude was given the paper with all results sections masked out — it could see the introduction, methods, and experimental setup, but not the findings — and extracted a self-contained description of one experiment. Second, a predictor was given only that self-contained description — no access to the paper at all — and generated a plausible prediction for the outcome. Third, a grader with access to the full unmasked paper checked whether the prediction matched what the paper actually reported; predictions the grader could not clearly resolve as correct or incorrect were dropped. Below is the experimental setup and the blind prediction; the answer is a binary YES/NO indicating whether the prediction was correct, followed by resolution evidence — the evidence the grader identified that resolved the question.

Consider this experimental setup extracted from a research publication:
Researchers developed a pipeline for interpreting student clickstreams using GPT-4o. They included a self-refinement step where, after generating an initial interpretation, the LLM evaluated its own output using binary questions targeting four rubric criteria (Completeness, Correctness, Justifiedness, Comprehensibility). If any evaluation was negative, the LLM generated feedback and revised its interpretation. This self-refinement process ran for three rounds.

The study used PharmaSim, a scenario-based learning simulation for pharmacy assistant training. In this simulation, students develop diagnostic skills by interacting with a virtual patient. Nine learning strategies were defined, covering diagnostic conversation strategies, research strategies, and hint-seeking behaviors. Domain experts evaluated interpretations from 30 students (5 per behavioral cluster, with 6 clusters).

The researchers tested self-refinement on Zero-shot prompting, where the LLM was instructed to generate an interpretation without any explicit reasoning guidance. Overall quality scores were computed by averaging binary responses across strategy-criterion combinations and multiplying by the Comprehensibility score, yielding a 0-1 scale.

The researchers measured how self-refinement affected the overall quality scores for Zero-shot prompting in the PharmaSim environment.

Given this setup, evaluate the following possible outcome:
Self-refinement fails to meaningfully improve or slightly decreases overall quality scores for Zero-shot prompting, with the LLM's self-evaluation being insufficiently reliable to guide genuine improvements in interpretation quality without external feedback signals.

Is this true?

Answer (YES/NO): YES